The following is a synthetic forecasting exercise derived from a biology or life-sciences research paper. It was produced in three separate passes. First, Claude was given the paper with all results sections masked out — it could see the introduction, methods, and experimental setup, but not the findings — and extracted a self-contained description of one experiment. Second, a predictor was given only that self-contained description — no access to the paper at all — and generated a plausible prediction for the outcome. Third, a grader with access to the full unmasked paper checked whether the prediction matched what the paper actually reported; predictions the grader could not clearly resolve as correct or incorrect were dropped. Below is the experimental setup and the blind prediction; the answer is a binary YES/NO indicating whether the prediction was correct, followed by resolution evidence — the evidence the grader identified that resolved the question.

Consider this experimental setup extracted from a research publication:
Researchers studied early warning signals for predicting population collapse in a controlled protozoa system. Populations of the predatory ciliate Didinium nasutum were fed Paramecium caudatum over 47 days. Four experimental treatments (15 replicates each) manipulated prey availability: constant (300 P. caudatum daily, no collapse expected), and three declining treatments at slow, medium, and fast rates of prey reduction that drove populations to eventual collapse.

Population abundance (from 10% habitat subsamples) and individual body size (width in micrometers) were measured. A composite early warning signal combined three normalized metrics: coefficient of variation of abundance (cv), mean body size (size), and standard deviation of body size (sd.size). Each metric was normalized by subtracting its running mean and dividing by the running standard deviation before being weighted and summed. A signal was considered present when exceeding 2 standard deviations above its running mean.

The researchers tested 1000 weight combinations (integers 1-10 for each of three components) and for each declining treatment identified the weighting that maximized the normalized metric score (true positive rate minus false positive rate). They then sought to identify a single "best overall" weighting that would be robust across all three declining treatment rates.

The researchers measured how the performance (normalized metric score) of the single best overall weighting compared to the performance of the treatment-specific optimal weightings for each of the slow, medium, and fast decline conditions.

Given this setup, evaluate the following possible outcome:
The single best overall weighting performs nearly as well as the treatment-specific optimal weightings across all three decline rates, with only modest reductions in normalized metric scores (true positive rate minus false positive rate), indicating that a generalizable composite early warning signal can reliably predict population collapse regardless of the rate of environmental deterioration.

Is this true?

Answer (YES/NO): NO